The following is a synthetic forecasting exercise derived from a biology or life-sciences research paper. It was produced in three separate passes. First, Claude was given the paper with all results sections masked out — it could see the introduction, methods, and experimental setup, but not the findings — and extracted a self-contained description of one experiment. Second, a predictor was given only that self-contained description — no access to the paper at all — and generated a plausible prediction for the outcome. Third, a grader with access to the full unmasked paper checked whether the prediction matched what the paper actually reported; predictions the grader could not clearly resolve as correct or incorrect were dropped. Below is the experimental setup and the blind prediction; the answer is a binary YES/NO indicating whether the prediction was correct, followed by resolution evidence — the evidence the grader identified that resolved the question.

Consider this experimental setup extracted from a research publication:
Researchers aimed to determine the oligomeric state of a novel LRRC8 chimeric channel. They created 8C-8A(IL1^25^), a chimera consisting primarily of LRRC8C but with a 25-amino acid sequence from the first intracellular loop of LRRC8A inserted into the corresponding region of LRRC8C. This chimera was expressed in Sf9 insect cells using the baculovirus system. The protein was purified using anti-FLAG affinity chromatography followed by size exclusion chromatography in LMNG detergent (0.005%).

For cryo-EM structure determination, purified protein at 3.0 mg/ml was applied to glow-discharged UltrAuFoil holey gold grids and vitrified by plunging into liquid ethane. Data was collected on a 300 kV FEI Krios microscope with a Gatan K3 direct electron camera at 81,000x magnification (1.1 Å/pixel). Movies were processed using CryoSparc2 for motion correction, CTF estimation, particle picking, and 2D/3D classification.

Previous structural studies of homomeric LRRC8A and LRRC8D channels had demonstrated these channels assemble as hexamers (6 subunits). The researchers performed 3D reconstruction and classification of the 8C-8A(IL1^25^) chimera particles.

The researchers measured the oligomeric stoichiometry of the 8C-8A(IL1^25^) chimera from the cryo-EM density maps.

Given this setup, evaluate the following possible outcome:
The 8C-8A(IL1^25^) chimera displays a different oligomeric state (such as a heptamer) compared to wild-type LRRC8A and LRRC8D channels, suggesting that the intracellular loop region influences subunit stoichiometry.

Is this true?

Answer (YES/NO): YES